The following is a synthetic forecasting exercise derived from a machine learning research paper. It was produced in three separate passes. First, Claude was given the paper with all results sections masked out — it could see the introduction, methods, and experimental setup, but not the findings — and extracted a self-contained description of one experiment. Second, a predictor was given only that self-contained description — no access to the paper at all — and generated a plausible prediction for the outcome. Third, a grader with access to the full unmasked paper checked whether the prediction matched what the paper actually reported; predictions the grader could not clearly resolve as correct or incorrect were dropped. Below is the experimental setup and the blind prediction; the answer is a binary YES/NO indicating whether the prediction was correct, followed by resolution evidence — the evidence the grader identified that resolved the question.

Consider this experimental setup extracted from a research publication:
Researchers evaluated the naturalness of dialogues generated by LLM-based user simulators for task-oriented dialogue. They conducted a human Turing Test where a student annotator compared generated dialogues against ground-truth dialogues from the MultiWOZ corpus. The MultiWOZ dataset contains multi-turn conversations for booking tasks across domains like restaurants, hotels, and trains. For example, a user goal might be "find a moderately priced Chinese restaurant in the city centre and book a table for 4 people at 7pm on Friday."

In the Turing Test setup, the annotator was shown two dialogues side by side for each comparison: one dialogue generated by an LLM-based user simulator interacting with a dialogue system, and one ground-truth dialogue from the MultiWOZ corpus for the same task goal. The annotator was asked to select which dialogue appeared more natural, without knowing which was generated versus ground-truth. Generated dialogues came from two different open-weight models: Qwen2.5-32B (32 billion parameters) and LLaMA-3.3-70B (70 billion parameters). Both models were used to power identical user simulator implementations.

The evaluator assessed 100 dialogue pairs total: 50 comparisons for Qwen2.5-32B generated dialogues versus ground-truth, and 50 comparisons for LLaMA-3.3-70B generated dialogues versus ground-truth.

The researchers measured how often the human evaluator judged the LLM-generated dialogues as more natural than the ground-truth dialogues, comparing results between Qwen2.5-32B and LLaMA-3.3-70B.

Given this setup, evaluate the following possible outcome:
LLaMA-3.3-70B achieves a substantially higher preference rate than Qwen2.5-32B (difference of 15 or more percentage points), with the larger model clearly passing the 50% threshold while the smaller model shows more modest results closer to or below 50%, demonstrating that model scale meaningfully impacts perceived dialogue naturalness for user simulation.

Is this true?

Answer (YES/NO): NO